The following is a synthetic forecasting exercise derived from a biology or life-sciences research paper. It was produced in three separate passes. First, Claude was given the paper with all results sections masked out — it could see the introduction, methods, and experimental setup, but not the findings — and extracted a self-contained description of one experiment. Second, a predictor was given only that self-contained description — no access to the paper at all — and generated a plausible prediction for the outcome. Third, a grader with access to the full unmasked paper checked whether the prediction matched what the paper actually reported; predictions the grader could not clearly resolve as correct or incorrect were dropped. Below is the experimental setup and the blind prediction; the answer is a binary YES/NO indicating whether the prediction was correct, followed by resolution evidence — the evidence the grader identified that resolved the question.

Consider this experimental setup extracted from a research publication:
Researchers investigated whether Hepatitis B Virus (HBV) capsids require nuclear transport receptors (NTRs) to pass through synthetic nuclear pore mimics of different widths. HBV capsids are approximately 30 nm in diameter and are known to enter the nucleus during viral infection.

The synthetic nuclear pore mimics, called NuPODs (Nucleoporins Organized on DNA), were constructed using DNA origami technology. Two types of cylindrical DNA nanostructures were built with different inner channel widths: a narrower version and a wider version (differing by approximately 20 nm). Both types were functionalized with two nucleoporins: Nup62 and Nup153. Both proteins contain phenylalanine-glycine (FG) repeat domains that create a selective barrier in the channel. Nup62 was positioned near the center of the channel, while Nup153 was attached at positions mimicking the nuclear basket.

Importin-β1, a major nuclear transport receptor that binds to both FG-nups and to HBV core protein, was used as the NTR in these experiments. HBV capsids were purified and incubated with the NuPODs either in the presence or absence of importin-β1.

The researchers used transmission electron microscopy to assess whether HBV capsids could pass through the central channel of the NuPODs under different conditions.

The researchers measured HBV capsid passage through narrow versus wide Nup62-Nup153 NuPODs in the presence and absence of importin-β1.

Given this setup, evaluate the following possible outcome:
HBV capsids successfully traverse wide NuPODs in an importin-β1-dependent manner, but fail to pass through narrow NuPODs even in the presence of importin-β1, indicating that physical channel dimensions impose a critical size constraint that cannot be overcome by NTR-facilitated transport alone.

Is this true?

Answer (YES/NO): NO